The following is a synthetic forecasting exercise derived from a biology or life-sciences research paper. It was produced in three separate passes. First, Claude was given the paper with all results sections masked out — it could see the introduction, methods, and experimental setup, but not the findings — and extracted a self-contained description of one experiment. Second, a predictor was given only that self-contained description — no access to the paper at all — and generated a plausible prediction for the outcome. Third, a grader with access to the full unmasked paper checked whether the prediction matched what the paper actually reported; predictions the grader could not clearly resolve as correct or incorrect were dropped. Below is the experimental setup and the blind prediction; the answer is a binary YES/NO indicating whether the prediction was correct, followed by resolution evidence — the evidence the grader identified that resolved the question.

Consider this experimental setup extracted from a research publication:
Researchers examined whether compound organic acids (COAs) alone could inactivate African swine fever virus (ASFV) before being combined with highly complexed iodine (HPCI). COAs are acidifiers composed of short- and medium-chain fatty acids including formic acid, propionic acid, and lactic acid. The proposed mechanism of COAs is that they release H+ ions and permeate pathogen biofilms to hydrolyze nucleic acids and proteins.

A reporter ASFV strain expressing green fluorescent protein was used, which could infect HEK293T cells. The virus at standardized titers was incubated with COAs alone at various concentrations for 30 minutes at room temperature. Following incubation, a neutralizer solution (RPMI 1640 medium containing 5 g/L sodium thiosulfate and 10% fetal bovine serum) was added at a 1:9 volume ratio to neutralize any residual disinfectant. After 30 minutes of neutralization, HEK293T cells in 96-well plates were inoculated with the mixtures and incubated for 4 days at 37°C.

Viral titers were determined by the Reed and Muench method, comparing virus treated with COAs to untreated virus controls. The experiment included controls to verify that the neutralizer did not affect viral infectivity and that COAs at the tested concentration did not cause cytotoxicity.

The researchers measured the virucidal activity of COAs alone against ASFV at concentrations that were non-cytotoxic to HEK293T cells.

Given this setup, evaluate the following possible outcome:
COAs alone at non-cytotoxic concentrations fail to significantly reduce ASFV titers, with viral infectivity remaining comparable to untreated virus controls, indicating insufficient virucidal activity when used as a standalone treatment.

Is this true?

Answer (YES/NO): NO